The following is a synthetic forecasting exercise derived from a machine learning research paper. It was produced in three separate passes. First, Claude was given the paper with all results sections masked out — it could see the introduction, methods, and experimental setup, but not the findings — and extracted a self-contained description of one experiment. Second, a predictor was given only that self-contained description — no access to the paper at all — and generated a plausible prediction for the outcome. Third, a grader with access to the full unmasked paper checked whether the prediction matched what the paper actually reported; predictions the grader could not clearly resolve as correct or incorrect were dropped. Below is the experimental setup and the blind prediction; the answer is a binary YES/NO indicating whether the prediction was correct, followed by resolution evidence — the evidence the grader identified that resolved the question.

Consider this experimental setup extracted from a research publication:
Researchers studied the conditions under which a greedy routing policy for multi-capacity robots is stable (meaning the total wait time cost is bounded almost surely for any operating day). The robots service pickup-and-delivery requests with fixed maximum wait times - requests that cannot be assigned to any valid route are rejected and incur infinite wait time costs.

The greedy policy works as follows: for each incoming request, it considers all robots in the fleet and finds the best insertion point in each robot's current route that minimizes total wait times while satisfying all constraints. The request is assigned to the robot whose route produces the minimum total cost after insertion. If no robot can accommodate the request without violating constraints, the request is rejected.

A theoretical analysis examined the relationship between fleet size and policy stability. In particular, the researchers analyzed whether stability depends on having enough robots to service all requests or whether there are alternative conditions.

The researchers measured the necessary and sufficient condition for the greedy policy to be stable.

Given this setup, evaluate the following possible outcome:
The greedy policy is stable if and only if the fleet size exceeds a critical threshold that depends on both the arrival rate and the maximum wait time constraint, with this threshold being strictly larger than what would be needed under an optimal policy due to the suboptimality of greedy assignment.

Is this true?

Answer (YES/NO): NO